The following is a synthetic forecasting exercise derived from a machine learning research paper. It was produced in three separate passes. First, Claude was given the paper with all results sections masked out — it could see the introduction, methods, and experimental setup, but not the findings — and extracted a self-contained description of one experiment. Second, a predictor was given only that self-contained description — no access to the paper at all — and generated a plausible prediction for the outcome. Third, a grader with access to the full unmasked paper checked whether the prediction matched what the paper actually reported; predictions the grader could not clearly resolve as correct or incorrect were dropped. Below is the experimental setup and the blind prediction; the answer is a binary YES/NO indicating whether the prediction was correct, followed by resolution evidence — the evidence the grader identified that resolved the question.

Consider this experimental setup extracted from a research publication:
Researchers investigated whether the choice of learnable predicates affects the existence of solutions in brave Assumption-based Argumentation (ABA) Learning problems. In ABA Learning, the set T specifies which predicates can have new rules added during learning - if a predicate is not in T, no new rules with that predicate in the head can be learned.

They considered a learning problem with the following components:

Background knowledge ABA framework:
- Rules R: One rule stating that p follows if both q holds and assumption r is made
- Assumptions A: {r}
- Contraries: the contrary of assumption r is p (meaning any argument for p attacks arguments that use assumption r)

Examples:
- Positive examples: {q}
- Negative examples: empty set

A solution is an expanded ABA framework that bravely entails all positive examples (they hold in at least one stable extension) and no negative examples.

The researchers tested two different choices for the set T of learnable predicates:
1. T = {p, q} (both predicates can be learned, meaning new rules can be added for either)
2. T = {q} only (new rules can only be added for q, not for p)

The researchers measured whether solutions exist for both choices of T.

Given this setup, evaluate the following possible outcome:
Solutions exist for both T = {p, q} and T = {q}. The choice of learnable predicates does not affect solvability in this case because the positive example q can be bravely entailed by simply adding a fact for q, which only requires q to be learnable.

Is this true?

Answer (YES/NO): NO